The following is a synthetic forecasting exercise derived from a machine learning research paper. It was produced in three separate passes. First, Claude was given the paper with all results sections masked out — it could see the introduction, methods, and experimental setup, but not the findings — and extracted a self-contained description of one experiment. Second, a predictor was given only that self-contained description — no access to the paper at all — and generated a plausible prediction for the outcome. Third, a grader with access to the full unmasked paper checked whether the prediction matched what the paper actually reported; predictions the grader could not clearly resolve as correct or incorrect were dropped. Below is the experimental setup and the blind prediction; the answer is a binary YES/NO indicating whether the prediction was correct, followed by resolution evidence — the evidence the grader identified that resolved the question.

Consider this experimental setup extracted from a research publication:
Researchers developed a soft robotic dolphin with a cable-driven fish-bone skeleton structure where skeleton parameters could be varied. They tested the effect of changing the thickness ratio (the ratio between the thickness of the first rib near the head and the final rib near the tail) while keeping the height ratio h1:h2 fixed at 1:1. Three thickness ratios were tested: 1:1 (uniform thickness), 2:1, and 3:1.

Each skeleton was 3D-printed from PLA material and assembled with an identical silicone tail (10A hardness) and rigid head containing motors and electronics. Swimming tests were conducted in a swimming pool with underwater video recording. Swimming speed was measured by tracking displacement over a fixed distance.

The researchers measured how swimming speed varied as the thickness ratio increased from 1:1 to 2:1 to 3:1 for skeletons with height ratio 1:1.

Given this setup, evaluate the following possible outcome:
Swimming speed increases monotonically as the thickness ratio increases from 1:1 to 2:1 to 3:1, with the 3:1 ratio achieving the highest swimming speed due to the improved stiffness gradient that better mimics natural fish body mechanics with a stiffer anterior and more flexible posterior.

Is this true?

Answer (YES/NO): NO